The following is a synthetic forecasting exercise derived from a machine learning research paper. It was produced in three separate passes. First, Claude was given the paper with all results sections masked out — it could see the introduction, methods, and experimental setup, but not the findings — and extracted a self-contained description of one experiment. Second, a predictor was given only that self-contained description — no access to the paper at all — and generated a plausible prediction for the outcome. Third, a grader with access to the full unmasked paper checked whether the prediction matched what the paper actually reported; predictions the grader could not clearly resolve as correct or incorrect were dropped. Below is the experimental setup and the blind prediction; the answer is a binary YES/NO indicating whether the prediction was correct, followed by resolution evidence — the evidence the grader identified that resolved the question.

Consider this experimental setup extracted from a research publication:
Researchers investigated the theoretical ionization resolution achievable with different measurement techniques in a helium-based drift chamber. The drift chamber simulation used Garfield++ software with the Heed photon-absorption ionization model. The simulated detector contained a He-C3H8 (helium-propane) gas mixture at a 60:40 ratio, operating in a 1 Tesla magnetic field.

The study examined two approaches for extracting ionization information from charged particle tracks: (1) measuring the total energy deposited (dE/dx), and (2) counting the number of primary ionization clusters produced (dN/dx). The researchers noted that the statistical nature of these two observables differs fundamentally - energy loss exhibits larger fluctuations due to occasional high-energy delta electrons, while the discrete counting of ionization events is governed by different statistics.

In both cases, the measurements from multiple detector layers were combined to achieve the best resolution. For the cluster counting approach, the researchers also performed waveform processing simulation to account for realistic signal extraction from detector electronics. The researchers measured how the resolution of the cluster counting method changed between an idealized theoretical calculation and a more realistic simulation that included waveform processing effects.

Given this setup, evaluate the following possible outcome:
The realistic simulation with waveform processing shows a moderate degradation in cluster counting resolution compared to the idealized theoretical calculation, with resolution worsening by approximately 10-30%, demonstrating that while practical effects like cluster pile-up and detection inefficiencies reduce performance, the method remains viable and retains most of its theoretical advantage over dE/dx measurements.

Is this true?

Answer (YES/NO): YES